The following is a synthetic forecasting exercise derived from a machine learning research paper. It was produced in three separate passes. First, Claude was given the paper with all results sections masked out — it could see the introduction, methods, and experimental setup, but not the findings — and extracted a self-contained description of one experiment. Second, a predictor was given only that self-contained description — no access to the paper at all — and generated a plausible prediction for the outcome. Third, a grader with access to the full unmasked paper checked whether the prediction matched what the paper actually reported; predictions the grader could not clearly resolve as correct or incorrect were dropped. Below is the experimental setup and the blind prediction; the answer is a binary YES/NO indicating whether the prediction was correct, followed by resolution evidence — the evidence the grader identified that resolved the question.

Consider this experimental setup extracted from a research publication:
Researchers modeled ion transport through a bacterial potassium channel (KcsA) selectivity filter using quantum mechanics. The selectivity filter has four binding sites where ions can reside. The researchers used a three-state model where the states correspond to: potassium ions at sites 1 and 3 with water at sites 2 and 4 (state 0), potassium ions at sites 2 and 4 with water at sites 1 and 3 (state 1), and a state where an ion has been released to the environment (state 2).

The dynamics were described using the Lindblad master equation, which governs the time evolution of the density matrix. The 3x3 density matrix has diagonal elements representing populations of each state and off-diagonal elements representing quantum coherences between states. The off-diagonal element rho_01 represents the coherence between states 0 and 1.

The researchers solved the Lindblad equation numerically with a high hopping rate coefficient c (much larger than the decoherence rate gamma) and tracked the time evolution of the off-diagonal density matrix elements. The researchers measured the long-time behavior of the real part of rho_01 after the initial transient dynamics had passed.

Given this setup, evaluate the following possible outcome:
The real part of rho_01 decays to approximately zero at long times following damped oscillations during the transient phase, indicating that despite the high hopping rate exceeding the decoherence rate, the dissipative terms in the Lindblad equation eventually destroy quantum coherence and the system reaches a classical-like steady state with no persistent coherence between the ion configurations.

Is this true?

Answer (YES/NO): NO